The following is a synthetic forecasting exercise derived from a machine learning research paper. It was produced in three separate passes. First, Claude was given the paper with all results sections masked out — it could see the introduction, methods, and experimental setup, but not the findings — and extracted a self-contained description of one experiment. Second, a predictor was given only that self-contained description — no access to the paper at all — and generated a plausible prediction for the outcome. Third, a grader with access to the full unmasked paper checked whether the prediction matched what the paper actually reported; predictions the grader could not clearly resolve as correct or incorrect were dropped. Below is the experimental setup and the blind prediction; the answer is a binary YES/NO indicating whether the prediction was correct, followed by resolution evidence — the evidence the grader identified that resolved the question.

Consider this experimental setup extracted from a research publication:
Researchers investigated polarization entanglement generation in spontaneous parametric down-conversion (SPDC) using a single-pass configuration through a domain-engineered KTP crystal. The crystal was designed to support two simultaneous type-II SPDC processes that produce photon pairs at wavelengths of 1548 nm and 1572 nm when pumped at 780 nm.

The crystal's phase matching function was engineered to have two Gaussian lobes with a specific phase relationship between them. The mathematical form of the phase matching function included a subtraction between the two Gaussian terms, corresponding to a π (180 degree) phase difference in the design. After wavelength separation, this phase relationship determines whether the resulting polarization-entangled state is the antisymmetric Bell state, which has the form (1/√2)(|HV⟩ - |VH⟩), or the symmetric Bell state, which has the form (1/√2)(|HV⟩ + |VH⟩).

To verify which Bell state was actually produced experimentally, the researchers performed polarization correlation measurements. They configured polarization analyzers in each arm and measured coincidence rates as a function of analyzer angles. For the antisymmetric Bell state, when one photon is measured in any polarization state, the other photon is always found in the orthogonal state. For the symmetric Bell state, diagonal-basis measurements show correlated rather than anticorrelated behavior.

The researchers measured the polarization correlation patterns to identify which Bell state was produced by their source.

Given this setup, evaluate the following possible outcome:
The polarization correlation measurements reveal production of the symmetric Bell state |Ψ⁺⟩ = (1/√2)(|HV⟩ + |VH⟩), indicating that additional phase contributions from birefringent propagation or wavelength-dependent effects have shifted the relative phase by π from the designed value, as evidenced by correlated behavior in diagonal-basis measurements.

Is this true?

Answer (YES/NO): NO